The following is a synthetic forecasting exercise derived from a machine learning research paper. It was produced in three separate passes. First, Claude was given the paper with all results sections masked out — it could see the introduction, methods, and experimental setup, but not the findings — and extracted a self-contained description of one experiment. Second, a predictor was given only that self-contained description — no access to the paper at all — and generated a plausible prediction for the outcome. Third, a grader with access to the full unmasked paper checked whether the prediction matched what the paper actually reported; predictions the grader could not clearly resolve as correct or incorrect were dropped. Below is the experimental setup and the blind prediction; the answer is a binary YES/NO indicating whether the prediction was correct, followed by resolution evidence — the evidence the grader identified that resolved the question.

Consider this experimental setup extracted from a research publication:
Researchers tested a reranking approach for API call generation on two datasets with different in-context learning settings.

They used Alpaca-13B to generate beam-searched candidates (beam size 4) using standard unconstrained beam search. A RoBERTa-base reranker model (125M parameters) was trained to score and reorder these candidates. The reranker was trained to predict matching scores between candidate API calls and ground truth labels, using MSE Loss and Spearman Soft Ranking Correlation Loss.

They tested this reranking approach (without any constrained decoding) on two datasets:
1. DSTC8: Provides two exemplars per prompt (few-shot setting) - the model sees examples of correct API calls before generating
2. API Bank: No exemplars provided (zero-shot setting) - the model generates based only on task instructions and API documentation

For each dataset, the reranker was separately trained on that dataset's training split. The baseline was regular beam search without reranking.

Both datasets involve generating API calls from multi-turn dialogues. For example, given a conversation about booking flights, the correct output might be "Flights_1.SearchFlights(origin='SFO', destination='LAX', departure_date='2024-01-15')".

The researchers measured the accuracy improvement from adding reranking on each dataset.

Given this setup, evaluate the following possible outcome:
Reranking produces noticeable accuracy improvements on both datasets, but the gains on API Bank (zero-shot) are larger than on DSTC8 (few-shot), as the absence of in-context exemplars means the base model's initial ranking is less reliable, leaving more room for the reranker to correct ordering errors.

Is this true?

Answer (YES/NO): YES